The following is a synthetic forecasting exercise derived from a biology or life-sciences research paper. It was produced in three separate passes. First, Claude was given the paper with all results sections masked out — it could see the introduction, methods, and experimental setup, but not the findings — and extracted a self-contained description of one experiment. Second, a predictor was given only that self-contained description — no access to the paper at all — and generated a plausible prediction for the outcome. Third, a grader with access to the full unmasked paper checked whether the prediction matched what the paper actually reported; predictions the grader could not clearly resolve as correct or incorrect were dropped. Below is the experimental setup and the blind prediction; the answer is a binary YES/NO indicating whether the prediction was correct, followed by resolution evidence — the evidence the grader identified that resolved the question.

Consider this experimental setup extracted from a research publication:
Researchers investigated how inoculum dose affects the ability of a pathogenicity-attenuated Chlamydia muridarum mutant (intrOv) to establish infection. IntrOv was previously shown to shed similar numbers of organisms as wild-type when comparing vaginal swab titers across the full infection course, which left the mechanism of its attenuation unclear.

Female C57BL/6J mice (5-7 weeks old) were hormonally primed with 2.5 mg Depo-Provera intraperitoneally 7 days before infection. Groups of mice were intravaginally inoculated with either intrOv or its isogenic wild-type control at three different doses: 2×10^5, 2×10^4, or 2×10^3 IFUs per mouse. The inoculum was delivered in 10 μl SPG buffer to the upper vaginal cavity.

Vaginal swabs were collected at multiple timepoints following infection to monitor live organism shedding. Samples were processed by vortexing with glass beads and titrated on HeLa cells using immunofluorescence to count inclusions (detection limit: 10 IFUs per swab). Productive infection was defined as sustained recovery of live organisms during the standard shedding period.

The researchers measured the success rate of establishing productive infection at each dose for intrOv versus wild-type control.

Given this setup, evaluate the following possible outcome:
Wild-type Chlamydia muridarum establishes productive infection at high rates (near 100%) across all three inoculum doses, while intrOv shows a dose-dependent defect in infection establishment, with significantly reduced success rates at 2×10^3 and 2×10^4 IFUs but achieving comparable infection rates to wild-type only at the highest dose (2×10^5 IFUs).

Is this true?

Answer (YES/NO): NO